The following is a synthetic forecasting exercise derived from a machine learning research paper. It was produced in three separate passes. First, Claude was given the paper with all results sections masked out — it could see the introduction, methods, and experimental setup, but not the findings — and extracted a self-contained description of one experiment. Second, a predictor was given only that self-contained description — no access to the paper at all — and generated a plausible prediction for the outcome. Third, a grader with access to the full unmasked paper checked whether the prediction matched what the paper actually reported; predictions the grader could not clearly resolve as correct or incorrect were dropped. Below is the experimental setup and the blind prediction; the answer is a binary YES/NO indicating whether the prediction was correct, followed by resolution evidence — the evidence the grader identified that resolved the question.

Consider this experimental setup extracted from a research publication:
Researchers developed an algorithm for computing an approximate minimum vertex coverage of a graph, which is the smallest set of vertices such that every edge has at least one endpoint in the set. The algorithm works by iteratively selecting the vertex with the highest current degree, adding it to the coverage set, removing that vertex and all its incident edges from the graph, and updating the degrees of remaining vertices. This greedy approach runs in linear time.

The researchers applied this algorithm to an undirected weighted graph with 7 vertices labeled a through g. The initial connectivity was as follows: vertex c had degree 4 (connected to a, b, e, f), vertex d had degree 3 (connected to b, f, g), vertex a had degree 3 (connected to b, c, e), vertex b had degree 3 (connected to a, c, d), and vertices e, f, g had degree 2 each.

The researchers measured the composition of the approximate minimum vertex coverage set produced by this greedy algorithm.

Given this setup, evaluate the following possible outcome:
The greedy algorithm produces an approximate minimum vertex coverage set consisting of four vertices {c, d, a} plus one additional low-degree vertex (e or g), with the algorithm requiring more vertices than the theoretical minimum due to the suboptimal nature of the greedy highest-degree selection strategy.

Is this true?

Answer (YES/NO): NO